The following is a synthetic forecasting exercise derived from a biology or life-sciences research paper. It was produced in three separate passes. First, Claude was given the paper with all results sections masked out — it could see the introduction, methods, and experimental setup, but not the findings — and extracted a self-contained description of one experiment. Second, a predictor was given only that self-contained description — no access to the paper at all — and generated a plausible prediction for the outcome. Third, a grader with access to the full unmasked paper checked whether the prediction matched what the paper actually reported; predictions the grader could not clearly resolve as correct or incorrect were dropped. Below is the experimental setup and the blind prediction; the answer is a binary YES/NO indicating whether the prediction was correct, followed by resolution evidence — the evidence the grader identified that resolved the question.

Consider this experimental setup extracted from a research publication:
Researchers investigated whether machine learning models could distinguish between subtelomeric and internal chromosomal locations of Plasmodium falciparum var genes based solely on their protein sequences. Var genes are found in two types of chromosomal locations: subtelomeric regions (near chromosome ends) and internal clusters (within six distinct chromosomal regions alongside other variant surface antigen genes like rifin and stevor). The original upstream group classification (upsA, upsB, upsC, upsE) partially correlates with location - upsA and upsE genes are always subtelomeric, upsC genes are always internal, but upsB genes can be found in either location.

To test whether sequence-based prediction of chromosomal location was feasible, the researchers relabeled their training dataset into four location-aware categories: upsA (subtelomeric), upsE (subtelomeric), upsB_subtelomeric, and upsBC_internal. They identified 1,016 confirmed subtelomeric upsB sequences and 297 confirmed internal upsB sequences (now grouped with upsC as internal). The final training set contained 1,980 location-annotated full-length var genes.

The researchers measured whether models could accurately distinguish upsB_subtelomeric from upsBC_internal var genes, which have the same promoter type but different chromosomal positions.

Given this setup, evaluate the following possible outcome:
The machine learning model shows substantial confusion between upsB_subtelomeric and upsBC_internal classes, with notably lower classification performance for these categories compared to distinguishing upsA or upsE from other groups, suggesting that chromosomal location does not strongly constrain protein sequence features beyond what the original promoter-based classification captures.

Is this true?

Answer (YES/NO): NO